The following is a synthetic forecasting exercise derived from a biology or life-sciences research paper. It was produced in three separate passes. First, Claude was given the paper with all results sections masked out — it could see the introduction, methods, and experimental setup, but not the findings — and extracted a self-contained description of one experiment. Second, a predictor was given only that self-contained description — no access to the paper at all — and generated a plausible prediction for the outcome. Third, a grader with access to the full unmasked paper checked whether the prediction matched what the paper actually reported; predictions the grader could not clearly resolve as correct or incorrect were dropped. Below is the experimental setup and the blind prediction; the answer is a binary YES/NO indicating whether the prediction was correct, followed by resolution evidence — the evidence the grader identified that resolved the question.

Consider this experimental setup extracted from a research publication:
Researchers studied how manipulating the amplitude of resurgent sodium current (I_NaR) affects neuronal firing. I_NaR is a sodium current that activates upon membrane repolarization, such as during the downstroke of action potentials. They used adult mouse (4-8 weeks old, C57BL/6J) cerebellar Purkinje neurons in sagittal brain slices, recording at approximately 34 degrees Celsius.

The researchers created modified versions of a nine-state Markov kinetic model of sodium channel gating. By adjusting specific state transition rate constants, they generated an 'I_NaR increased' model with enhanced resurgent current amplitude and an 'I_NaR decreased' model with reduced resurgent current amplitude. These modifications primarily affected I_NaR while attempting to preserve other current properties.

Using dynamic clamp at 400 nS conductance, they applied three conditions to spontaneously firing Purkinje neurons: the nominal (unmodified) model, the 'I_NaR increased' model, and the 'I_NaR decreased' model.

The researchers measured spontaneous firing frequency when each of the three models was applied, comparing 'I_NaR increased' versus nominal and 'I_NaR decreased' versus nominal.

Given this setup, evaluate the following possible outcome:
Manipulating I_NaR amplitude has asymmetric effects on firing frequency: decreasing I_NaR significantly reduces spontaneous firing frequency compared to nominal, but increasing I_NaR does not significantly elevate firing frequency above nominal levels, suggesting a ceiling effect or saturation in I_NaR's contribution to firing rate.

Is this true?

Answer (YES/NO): YES